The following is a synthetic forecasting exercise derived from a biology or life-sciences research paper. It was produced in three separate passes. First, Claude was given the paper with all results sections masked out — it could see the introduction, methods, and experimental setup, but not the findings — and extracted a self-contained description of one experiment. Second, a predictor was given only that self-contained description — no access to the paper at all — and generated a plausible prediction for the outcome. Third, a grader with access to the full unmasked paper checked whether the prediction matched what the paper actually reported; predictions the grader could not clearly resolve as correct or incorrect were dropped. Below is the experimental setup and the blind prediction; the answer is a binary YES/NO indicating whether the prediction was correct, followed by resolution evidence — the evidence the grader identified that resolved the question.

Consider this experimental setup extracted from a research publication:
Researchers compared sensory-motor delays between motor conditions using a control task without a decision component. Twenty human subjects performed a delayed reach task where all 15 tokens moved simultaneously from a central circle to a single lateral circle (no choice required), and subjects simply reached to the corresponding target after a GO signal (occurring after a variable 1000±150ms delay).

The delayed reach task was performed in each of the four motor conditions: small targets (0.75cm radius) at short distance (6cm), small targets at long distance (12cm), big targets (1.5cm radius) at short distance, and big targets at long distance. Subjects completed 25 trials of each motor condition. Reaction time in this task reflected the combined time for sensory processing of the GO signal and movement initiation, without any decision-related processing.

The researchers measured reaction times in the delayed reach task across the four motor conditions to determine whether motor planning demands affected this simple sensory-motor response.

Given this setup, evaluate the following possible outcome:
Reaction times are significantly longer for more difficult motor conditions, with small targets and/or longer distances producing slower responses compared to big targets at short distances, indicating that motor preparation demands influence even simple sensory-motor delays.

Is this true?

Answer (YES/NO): NO